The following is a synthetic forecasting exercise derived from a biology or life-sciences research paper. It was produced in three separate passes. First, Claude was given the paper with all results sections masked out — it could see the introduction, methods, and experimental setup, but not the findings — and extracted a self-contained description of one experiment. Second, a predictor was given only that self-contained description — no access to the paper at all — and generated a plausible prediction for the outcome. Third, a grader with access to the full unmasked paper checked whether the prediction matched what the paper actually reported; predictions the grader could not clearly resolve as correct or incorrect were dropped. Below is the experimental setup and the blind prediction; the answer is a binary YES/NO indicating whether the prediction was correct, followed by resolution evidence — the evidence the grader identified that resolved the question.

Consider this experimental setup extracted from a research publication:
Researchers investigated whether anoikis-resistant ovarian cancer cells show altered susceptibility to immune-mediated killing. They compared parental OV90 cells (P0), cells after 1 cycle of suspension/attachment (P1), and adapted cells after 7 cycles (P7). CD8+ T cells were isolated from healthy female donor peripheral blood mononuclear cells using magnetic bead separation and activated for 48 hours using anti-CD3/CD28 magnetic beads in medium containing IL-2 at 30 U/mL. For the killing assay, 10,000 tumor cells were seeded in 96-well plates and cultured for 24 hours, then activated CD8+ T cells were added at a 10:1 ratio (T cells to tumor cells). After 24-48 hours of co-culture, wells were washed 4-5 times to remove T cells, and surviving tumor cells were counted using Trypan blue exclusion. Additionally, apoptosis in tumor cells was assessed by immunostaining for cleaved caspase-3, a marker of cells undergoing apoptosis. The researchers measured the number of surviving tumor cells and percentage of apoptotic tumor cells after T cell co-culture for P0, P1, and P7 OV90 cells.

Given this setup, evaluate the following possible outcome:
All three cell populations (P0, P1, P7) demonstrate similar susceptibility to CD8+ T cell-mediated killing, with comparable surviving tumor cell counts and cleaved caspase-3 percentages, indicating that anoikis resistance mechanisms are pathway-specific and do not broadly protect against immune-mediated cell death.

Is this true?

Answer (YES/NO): NO